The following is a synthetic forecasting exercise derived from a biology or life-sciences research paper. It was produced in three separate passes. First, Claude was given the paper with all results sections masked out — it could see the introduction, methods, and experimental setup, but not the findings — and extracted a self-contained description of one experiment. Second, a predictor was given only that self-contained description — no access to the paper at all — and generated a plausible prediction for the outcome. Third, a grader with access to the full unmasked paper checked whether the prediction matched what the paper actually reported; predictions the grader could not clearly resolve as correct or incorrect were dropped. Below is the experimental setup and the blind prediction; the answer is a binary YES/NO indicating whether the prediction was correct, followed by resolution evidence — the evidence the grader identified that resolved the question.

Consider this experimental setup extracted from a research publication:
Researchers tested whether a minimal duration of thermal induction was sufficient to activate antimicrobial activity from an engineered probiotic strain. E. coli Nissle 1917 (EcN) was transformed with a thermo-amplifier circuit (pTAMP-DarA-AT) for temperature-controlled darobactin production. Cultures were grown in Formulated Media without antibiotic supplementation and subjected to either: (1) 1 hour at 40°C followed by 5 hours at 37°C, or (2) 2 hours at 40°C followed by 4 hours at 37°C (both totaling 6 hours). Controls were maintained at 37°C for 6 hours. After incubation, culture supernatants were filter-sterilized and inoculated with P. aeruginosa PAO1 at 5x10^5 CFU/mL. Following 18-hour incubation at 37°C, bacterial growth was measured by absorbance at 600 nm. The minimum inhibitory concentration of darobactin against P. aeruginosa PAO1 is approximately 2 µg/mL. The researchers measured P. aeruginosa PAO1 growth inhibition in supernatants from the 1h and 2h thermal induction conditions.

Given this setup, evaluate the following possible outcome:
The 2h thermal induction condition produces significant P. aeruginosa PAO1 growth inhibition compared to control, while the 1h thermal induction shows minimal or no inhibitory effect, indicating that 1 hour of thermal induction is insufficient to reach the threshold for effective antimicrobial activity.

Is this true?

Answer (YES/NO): YES